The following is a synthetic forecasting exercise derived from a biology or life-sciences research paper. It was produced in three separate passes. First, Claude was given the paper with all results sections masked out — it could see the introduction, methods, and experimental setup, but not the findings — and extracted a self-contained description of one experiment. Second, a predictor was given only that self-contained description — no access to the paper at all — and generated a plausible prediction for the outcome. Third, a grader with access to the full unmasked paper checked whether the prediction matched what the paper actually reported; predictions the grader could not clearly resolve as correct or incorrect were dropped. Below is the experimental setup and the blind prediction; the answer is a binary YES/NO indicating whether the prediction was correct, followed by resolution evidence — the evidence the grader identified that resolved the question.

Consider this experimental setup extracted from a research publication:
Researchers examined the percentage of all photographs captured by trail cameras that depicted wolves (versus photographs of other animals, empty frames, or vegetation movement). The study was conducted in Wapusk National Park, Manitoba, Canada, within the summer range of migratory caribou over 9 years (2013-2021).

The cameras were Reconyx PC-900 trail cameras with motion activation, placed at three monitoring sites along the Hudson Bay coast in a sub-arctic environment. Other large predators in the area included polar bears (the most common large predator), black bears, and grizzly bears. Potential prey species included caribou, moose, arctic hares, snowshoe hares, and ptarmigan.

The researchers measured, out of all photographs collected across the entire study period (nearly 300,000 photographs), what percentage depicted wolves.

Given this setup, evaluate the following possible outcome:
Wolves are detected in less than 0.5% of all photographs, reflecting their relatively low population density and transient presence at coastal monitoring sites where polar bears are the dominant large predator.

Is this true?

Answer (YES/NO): NO